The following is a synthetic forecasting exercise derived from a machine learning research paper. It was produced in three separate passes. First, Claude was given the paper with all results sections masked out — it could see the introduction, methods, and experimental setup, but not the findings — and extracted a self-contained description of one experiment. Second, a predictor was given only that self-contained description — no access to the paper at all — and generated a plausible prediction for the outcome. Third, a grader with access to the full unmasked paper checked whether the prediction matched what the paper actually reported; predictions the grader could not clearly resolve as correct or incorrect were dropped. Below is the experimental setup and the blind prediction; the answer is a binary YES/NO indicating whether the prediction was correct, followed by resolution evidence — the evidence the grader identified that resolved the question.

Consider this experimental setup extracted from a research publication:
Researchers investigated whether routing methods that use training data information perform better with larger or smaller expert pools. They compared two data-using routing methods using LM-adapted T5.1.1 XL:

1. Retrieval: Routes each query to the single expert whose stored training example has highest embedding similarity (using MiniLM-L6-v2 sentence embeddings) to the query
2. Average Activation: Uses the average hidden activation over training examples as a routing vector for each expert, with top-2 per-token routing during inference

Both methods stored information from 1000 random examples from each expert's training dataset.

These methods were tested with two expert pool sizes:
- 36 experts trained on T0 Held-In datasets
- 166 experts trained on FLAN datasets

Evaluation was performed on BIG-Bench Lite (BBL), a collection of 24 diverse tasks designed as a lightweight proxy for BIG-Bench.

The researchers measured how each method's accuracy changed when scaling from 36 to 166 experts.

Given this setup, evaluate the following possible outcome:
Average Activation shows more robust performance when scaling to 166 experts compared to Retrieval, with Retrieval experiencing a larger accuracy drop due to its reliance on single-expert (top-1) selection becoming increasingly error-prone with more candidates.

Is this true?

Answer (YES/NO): NO